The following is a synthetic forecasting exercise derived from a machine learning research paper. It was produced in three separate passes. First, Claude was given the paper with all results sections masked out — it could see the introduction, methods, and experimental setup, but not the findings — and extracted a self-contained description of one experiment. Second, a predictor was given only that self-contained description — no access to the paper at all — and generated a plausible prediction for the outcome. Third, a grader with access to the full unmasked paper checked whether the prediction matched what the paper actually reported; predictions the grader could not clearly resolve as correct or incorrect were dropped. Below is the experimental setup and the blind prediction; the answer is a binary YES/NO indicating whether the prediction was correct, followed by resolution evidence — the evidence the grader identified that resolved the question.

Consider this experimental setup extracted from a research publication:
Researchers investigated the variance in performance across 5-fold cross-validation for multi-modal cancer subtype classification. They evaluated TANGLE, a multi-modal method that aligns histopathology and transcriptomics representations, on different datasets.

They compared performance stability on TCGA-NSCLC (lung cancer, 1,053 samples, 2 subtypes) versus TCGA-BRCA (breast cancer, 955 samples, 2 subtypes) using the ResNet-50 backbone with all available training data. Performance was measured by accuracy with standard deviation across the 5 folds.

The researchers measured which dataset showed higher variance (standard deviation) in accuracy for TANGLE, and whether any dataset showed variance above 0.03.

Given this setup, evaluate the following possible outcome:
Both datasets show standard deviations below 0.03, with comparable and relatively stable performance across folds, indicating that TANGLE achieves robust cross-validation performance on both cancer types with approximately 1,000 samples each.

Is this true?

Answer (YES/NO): YES